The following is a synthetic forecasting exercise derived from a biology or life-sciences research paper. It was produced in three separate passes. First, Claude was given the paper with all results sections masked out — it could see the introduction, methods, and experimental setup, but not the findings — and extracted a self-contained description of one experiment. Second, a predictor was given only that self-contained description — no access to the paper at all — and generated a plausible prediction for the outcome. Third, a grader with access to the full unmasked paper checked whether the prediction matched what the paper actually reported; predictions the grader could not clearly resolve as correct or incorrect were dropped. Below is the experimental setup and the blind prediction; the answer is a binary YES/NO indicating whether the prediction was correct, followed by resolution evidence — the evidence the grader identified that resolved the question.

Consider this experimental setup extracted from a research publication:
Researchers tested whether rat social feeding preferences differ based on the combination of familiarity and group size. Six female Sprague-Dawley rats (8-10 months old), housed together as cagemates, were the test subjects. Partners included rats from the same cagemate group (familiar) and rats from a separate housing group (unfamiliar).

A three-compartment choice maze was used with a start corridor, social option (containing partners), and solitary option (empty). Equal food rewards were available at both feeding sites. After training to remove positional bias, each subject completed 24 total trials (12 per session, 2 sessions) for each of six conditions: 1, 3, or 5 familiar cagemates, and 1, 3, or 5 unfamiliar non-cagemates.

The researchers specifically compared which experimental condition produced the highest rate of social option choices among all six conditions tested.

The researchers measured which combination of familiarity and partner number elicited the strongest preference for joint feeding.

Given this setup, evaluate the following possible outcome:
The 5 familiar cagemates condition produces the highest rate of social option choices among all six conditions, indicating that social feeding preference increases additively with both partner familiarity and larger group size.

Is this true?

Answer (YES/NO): NO